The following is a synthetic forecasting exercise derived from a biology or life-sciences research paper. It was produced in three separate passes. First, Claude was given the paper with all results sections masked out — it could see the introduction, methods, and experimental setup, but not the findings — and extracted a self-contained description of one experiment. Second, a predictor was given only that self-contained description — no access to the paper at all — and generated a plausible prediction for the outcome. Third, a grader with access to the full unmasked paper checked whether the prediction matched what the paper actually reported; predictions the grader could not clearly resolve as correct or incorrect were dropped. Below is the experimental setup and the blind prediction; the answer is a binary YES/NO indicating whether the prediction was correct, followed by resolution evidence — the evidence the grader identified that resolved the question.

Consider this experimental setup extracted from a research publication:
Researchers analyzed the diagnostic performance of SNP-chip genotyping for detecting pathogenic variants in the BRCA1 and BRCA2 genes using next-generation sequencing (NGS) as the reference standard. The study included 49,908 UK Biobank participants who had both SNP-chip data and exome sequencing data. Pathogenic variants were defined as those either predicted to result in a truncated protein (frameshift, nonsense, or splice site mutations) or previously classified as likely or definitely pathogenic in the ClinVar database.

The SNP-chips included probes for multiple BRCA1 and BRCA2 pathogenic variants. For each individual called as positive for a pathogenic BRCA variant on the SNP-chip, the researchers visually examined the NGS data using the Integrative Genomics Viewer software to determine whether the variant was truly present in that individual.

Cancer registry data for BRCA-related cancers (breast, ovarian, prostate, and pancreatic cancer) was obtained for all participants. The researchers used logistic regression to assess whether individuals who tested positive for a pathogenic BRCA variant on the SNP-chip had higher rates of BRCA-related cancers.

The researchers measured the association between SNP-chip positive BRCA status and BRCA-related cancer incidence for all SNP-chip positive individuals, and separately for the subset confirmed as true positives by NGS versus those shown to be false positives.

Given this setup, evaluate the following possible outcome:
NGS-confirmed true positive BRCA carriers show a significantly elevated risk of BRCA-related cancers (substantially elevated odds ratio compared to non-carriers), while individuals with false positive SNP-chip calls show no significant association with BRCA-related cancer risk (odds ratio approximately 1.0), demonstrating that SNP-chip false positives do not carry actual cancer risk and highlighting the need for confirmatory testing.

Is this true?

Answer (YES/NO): YES